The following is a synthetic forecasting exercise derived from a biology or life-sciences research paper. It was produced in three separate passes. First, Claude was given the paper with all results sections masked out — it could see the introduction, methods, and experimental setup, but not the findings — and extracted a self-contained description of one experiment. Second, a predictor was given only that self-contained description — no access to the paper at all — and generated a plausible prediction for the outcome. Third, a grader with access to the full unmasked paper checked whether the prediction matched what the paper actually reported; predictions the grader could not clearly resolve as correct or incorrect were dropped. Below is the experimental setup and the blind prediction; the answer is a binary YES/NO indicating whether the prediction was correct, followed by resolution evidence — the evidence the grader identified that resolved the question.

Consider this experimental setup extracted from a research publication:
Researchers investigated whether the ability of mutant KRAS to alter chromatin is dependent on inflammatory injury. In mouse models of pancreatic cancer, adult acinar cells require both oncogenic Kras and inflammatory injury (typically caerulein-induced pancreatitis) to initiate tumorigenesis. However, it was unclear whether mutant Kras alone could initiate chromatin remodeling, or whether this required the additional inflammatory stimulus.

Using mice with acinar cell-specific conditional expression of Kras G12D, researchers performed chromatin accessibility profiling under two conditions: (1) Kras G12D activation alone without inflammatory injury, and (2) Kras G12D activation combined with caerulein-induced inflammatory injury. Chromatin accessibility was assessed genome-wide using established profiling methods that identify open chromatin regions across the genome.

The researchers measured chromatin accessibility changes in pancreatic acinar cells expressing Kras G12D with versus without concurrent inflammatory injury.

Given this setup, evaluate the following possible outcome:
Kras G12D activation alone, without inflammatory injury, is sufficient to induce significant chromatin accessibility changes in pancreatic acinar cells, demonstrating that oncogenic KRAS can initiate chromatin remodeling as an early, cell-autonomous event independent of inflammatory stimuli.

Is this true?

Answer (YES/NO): NO